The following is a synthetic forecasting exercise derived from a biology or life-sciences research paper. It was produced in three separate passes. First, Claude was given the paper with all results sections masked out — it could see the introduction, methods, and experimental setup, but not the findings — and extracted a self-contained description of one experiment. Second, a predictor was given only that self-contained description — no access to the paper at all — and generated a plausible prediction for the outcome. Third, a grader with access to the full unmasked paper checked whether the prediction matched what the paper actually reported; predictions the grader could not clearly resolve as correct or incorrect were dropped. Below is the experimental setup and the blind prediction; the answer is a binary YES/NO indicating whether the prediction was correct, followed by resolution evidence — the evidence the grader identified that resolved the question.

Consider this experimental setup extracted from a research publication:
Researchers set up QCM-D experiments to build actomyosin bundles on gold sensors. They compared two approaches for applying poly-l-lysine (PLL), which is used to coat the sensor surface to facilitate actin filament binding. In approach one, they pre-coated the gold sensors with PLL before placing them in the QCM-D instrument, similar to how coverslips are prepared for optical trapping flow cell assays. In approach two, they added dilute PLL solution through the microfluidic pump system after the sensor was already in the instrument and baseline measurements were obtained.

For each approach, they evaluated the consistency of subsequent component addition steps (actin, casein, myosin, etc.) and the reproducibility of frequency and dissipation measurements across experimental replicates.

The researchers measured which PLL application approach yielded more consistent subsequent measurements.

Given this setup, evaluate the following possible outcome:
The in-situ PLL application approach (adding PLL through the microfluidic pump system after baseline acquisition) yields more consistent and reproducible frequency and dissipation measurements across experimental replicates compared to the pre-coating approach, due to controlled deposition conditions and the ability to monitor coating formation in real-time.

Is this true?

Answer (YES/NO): YES